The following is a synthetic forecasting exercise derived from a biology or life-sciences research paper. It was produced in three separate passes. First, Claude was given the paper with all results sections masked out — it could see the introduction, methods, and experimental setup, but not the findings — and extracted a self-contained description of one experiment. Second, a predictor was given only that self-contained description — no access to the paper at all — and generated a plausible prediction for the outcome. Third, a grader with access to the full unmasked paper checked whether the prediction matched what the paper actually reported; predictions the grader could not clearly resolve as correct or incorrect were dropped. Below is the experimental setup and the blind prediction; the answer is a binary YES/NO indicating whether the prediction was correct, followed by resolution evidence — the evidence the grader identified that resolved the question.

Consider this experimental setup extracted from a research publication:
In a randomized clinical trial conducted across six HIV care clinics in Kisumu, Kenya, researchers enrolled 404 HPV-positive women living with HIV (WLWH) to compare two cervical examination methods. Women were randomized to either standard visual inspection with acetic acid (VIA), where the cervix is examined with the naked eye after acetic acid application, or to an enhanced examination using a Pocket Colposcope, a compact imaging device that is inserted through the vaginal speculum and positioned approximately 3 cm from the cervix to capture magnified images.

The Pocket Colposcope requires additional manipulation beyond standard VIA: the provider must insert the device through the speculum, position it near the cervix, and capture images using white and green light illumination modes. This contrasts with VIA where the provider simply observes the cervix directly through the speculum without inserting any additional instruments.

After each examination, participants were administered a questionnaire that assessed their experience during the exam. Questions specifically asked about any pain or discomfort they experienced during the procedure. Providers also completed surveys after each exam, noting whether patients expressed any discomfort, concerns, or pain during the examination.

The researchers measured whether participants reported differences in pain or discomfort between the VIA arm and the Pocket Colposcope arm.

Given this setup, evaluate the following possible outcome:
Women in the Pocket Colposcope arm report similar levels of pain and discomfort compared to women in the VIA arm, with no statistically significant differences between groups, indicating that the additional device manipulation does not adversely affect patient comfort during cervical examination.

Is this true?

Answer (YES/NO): YES